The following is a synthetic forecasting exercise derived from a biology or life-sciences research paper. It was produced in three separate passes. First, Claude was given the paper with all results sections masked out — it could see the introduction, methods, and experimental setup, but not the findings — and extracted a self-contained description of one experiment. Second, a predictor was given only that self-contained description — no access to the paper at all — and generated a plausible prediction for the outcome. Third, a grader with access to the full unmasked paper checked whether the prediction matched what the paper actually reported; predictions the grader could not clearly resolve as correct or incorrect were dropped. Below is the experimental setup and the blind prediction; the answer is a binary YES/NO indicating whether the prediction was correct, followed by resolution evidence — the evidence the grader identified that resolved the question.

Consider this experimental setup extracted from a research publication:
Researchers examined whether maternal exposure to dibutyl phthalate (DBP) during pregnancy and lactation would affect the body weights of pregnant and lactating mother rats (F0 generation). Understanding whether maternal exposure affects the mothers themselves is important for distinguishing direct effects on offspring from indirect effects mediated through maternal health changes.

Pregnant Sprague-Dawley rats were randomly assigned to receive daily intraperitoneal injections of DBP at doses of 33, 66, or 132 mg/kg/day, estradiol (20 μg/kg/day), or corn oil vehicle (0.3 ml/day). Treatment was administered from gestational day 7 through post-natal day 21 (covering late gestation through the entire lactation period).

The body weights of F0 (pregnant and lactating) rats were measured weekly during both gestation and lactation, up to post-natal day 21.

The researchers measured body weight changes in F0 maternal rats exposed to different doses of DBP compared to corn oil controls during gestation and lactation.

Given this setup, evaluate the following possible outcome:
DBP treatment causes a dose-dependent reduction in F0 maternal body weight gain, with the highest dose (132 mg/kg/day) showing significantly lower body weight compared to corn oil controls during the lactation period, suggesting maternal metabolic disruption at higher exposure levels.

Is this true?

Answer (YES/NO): NO